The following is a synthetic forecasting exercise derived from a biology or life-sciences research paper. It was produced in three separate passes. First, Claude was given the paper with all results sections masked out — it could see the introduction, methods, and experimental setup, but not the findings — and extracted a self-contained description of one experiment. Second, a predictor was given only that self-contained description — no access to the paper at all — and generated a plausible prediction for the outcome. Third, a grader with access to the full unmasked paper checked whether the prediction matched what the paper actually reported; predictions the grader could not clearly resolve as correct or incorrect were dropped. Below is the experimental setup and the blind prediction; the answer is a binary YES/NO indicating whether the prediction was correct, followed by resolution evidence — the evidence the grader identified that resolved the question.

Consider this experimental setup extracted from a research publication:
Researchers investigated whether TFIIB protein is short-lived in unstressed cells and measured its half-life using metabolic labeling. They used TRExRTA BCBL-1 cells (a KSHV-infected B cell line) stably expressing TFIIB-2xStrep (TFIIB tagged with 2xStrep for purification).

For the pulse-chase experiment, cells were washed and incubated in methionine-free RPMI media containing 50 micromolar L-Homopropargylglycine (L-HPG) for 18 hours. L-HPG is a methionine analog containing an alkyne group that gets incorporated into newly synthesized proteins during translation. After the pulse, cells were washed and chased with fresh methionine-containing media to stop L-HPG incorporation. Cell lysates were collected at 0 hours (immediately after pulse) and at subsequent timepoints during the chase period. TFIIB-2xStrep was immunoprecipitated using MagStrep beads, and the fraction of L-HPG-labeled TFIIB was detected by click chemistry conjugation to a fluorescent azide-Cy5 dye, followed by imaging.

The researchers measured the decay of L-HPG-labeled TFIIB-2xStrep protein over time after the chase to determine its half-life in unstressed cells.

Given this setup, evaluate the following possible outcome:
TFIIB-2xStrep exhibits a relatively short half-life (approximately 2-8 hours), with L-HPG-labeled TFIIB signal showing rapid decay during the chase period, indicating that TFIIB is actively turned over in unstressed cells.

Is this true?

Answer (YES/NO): YES